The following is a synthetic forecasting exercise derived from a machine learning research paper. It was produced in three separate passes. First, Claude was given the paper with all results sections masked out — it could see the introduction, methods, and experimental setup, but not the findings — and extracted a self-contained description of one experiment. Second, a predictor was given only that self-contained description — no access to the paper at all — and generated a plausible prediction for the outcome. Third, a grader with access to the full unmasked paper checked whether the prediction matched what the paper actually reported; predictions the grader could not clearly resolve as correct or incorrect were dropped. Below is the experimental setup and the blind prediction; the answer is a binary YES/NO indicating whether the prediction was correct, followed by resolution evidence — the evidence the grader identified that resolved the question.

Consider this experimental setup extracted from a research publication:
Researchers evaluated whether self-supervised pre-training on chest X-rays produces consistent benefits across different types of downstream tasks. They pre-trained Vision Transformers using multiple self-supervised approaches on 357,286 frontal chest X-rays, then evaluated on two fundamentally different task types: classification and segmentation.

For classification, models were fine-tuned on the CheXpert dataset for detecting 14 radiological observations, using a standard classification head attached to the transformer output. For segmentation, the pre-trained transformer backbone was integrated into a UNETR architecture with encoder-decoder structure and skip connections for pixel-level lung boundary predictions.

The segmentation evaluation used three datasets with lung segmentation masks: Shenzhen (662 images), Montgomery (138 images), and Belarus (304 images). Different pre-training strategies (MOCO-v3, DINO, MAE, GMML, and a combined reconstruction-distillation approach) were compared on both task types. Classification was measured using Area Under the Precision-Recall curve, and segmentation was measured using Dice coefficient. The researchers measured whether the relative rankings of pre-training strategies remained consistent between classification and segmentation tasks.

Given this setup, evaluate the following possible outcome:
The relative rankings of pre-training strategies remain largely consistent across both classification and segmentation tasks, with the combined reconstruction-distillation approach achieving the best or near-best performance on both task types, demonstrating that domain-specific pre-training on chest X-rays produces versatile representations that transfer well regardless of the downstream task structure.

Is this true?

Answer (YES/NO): NO